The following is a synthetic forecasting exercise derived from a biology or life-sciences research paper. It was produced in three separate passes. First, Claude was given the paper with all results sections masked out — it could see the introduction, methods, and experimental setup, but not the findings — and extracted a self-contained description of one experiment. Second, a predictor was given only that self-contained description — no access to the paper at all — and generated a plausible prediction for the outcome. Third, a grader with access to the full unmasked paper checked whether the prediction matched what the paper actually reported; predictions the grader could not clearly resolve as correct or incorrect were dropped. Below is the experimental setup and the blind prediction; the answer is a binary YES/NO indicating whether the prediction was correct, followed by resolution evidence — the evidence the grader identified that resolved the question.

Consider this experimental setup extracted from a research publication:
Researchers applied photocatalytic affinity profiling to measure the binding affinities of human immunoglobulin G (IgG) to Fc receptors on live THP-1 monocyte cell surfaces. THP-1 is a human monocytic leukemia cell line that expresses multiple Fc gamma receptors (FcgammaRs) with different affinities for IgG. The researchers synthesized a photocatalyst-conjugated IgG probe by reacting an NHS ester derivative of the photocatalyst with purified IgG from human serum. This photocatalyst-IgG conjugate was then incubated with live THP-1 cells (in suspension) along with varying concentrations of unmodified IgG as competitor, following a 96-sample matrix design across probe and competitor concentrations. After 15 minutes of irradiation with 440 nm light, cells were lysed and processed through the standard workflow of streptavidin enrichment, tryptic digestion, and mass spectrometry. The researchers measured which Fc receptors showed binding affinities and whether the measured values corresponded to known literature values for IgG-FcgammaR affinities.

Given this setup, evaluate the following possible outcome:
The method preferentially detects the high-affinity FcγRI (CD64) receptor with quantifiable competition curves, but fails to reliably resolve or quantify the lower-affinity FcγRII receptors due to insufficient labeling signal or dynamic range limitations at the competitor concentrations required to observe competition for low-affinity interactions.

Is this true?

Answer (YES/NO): NO